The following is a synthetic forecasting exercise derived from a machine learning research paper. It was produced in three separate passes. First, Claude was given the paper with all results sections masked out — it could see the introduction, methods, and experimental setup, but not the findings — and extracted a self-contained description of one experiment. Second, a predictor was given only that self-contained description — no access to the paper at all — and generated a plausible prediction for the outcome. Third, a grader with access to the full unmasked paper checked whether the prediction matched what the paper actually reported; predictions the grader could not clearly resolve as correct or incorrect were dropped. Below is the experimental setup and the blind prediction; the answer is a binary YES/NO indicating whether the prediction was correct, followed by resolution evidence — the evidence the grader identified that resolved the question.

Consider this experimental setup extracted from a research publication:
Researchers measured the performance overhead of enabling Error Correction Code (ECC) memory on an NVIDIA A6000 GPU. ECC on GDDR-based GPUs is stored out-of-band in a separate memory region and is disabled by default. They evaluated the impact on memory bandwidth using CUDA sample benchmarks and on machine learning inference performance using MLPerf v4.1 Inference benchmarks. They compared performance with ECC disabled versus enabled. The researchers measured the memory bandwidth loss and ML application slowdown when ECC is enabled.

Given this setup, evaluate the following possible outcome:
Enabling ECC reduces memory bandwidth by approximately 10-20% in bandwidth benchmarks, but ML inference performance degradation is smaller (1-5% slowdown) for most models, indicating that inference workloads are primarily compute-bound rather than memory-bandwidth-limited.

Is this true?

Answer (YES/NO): NO